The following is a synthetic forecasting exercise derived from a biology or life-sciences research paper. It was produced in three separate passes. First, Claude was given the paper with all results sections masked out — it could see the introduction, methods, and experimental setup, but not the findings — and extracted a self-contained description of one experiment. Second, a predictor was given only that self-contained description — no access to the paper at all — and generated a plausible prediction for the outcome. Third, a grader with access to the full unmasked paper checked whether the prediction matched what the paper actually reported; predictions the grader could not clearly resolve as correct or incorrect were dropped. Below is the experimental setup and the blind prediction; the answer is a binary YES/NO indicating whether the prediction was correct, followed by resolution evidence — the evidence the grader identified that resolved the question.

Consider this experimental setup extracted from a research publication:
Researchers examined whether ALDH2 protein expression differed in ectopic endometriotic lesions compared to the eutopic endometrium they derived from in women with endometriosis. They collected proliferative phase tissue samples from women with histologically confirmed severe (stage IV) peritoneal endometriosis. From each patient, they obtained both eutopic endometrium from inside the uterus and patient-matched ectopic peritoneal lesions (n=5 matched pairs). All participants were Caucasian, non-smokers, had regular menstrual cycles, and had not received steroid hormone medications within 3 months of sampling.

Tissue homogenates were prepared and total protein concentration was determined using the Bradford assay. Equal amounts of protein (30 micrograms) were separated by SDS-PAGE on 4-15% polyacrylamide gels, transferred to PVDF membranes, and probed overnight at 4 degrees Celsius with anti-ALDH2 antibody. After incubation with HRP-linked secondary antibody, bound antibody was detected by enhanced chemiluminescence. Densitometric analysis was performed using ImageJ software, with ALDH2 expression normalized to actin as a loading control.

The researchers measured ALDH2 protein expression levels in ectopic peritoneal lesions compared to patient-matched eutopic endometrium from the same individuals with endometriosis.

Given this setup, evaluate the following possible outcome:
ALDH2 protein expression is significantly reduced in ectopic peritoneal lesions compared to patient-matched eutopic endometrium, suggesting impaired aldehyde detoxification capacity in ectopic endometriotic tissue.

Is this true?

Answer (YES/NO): NO